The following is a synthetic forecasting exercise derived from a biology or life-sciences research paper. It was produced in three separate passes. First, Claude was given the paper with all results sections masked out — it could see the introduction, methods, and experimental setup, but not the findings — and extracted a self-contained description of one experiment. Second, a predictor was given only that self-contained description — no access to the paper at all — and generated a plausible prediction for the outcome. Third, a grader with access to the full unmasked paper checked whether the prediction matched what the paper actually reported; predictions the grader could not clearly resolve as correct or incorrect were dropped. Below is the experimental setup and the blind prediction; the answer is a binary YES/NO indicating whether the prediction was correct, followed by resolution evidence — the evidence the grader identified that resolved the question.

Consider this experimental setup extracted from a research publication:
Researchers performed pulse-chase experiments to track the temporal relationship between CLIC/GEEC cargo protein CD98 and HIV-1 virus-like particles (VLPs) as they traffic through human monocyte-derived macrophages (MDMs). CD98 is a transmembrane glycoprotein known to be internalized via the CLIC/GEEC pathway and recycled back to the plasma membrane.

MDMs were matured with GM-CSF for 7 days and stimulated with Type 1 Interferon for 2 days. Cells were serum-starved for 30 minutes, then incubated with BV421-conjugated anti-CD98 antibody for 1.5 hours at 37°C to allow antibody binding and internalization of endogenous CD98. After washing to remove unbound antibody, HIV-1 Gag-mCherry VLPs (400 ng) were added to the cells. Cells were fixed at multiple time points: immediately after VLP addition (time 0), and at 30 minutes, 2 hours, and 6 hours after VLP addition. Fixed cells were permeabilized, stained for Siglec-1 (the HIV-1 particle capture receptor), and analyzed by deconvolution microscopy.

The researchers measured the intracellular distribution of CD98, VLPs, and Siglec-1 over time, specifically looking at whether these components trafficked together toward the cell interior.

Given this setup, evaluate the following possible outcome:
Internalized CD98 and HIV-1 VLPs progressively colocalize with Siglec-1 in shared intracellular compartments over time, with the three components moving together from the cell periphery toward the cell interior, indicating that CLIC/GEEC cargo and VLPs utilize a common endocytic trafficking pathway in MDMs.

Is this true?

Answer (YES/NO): YES